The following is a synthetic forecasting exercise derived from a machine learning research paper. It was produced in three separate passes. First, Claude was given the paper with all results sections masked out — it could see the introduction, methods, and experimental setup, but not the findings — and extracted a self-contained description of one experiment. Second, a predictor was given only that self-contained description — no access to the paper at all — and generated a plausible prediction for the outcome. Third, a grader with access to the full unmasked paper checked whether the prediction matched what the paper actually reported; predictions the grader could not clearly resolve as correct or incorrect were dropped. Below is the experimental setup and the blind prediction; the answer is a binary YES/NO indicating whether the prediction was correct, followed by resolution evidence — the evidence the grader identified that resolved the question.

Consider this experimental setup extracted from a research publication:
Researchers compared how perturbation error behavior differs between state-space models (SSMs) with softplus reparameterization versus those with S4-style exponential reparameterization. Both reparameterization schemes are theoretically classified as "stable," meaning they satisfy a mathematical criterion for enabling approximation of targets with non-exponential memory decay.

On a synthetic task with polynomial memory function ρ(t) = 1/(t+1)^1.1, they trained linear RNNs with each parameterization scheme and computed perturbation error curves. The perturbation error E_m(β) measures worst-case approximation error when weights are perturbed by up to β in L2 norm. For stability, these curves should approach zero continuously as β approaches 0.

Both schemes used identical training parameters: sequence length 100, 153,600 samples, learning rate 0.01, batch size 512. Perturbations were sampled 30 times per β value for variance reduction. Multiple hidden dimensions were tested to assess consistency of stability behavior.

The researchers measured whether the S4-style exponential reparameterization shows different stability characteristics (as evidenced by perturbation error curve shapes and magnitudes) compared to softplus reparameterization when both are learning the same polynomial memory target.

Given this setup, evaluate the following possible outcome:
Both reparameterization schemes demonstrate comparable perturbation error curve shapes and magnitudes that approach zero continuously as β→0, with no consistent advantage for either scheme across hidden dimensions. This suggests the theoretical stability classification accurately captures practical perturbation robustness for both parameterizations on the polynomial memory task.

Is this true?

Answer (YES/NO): NO